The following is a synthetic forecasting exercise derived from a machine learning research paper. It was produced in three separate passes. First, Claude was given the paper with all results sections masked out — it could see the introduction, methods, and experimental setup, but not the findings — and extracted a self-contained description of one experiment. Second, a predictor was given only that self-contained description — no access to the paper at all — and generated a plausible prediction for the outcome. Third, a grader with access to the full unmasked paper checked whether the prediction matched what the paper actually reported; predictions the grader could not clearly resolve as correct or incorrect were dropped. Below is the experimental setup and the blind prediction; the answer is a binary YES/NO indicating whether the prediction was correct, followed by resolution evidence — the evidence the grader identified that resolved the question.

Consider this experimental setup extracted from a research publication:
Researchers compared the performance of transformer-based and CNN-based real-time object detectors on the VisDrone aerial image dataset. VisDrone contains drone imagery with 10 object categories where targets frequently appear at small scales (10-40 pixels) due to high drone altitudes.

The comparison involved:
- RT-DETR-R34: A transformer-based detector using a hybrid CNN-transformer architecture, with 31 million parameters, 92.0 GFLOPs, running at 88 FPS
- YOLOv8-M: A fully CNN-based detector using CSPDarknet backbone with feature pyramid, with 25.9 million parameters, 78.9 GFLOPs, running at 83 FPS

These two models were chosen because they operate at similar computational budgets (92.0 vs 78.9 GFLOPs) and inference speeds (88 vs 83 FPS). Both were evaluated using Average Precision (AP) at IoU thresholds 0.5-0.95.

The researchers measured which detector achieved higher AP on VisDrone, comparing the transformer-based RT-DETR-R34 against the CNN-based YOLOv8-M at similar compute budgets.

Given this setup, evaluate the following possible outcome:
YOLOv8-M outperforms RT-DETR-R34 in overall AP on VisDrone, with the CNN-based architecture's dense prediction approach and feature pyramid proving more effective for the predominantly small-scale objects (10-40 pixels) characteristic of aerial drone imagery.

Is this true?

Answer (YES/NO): NO